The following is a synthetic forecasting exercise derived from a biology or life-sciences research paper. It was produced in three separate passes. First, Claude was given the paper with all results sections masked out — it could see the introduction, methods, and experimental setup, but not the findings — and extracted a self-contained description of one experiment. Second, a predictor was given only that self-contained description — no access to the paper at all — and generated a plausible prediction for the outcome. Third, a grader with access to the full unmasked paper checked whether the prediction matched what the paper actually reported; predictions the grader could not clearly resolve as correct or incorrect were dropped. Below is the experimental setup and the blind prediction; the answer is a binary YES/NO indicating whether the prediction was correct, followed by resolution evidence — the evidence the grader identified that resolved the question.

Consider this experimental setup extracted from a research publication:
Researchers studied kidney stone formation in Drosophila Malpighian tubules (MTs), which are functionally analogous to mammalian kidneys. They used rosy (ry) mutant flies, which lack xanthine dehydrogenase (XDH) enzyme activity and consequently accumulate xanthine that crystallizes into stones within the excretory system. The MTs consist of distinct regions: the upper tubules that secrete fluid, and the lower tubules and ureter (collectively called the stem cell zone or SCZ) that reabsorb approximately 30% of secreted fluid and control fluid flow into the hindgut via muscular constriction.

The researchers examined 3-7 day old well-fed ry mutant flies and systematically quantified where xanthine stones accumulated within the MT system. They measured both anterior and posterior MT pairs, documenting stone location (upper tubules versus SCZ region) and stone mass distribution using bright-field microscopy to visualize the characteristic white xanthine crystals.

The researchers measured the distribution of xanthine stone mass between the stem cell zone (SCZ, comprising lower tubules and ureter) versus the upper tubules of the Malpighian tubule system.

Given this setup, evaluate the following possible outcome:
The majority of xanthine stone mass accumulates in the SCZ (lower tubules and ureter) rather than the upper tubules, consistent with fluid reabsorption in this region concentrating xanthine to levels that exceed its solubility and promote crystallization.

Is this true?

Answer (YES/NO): YES